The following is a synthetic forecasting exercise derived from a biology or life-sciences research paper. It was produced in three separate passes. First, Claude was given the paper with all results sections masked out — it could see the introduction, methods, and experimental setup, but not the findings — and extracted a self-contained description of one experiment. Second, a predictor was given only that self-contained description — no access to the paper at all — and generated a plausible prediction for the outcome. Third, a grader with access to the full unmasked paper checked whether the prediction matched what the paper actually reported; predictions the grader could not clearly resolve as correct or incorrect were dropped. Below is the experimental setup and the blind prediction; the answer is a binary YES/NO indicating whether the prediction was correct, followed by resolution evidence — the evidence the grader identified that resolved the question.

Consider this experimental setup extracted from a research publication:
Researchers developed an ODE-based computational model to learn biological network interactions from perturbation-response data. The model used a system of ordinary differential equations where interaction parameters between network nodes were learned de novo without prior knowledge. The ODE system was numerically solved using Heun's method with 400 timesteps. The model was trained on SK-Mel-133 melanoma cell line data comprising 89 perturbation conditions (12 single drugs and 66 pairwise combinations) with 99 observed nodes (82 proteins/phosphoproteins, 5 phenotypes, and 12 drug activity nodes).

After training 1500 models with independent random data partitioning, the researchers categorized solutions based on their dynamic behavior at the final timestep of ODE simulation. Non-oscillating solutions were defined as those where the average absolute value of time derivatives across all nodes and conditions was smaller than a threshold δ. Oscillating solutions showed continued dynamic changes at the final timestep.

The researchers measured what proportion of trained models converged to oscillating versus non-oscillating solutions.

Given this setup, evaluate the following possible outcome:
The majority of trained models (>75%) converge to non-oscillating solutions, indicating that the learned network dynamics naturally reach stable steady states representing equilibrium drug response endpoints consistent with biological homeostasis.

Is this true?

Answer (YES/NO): NO